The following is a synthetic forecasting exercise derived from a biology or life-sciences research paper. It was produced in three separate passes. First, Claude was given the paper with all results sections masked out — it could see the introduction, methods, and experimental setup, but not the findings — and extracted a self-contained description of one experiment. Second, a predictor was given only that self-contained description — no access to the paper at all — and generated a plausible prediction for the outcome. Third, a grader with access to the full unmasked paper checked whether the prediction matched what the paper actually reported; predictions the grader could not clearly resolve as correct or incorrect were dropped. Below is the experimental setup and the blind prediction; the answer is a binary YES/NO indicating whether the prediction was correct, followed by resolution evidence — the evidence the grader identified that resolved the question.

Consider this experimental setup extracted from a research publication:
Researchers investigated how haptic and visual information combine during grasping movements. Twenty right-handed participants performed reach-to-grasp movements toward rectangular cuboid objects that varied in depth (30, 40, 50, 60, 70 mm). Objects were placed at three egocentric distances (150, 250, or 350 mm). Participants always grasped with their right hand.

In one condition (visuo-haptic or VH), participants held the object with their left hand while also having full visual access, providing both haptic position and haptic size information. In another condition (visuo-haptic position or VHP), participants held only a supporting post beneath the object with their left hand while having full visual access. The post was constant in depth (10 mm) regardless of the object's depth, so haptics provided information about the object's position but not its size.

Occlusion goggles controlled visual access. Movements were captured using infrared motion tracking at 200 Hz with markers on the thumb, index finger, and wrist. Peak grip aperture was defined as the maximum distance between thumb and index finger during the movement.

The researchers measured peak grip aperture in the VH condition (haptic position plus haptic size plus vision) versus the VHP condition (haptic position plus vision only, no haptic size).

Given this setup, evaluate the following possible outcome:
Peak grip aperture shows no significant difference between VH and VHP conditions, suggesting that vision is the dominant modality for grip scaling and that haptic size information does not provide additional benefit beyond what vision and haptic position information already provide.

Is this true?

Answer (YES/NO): YES